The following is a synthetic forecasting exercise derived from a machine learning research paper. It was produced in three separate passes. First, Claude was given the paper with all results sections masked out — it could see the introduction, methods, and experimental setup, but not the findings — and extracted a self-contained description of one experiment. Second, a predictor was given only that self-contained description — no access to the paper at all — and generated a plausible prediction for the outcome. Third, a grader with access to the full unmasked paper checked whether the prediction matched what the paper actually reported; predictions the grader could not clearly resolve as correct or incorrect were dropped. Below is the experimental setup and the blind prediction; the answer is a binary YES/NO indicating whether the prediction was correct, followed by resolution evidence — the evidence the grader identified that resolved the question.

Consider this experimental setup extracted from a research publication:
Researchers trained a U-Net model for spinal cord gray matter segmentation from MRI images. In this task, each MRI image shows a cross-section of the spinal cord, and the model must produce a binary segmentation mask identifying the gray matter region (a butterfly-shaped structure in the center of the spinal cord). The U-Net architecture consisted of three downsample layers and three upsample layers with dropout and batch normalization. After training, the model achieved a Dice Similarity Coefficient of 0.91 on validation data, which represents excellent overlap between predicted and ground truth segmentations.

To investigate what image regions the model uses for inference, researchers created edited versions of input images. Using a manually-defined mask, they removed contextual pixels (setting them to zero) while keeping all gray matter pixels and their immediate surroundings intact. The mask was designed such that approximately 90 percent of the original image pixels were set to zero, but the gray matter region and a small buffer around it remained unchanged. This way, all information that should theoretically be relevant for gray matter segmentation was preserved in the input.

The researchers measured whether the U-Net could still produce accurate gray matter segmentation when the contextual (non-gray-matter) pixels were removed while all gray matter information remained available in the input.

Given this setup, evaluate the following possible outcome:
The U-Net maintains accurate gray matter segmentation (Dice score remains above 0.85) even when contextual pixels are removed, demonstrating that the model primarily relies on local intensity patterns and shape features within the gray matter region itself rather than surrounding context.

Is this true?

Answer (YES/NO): NO